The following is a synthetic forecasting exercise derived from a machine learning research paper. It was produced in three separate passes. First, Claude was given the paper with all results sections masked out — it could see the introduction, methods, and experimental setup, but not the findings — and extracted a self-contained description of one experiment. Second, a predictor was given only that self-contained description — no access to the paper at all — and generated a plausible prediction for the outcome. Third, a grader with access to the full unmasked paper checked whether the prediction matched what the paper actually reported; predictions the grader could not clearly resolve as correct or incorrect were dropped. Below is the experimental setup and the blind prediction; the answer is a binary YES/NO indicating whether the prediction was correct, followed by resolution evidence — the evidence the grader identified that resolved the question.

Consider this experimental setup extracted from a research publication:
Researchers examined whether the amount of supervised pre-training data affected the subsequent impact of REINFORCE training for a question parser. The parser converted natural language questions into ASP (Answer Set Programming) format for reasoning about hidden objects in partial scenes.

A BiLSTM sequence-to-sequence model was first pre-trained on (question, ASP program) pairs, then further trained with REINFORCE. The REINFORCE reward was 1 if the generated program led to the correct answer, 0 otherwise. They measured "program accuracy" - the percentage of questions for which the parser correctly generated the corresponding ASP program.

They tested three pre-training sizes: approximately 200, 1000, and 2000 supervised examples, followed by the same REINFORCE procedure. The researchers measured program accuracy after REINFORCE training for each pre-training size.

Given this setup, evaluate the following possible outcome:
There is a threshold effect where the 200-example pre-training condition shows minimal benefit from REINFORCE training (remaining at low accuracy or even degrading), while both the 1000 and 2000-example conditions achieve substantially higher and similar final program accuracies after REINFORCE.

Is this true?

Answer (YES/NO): NO